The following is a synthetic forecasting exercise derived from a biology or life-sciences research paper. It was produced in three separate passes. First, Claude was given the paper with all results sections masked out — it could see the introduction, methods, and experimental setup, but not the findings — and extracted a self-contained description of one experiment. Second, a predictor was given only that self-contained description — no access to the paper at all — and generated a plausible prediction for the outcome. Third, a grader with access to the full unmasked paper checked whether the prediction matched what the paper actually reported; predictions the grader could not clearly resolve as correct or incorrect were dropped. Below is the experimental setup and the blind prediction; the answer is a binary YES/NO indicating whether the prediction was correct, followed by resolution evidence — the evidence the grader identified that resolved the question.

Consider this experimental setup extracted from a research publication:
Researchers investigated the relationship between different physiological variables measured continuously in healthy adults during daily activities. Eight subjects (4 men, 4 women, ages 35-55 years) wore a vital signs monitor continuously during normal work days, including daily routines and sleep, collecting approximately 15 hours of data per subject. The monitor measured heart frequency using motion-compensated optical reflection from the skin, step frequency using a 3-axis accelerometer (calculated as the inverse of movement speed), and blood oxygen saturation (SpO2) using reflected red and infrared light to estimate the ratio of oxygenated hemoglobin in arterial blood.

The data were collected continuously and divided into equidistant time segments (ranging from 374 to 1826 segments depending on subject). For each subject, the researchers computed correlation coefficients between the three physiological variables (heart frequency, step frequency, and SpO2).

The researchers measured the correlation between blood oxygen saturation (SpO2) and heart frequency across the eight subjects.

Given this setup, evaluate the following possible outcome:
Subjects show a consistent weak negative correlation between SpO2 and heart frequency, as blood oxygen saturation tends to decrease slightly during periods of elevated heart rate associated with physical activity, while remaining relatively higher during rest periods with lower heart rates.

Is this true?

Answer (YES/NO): NO